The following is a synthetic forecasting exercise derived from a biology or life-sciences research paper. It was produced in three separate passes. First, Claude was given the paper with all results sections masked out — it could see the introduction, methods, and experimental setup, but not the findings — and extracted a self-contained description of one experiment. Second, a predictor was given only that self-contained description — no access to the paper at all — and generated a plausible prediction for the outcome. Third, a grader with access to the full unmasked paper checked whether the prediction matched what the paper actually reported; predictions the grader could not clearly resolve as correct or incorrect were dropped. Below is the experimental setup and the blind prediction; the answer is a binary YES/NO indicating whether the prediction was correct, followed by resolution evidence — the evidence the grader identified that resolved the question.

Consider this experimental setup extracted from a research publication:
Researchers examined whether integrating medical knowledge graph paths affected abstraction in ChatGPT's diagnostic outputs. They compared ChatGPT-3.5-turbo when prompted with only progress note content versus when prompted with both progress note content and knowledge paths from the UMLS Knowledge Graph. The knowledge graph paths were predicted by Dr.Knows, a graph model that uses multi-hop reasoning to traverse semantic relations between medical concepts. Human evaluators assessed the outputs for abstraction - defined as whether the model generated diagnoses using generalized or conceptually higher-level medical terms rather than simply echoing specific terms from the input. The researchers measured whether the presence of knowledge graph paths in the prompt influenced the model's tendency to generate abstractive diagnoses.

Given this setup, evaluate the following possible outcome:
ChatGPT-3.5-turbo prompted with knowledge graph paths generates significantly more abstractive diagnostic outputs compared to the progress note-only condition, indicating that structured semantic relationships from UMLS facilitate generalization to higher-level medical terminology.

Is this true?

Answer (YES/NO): NO